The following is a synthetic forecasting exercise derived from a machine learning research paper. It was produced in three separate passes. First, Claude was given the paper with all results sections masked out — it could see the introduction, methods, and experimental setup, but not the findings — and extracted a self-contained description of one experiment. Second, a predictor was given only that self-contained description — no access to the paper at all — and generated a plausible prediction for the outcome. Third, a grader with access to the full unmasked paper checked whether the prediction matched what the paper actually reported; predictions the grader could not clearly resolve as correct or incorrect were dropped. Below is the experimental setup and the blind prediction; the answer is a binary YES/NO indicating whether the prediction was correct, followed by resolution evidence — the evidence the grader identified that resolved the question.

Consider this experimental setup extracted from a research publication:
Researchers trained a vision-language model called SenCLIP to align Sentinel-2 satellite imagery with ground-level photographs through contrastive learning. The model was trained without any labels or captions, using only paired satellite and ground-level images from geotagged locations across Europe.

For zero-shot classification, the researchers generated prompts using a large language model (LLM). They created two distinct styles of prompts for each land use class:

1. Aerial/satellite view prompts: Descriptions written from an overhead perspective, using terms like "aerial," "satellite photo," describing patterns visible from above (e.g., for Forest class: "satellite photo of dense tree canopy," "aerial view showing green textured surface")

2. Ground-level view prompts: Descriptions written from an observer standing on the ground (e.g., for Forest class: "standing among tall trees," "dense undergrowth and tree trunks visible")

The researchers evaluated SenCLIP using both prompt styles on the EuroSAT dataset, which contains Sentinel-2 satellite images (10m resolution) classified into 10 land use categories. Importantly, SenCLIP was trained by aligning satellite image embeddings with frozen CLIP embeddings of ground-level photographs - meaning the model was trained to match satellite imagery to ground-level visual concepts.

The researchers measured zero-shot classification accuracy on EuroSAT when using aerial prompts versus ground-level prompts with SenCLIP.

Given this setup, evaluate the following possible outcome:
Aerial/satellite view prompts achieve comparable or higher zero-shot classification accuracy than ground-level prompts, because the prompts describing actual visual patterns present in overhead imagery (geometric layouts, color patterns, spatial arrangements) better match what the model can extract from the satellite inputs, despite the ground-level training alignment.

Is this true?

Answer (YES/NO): YES